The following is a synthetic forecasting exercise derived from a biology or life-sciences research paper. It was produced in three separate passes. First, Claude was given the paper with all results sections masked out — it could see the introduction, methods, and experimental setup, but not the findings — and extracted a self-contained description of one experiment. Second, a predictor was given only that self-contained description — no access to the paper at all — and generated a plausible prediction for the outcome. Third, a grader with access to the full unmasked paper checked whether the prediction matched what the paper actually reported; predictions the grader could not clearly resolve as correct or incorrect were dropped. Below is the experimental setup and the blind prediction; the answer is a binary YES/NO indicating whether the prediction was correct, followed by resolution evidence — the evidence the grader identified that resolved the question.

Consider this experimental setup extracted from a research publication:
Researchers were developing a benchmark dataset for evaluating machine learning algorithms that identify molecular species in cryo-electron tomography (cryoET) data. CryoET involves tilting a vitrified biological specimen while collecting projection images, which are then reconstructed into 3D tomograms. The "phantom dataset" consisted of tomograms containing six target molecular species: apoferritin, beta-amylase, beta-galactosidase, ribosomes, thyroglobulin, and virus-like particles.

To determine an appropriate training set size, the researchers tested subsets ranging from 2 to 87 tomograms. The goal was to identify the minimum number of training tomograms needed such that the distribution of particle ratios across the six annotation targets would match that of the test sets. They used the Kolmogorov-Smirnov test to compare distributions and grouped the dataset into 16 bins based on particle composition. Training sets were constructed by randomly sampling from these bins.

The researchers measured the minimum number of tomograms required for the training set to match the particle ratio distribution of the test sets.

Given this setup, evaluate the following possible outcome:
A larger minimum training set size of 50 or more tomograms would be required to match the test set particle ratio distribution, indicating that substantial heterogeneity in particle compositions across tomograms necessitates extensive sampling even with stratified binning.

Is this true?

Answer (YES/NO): NO